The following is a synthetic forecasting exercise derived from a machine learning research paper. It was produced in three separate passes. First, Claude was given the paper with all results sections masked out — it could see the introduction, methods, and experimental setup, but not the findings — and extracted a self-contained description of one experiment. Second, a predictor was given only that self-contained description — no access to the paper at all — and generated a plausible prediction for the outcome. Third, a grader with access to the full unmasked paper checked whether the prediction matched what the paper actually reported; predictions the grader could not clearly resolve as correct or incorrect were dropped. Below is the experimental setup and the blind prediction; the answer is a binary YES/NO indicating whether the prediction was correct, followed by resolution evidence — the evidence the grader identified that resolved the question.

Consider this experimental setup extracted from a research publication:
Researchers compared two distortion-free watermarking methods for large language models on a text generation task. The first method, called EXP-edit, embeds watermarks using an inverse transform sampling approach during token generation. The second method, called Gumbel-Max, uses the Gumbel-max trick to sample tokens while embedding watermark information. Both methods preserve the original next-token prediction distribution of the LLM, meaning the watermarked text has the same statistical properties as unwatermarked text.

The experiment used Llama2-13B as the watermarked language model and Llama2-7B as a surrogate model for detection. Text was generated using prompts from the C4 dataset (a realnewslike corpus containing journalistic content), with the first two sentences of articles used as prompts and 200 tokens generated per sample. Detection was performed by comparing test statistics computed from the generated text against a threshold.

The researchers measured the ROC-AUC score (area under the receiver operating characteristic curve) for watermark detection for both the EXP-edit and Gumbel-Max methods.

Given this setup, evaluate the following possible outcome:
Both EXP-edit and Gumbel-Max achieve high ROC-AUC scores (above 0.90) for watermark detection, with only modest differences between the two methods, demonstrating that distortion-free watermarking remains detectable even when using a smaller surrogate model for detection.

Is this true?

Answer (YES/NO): YES